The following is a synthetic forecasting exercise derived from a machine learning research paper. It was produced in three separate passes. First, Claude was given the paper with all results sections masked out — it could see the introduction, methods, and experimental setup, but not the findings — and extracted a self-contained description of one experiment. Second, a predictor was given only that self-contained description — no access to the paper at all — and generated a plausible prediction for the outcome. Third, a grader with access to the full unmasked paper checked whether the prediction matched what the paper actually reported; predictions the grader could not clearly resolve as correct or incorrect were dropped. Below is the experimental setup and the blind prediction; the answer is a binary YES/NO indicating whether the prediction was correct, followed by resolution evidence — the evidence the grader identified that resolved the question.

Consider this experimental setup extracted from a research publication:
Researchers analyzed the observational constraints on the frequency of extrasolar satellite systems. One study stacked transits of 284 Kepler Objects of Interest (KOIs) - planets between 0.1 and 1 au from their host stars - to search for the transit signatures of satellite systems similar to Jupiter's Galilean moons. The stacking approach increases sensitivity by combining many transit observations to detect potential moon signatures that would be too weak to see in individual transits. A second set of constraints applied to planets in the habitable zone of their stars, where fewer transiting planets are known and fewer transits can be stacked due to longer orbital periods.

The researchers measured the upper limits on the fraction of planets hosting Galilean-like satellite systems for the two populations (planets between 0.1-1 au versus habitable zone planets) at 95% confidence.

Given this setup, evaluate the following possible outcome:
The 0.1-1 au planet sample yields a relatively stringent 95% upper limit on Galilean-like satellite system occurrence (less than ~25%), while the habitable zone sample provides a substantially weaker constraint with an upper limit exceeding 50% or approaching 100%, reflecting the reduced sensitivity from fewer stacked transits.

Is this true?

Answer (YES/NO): NO